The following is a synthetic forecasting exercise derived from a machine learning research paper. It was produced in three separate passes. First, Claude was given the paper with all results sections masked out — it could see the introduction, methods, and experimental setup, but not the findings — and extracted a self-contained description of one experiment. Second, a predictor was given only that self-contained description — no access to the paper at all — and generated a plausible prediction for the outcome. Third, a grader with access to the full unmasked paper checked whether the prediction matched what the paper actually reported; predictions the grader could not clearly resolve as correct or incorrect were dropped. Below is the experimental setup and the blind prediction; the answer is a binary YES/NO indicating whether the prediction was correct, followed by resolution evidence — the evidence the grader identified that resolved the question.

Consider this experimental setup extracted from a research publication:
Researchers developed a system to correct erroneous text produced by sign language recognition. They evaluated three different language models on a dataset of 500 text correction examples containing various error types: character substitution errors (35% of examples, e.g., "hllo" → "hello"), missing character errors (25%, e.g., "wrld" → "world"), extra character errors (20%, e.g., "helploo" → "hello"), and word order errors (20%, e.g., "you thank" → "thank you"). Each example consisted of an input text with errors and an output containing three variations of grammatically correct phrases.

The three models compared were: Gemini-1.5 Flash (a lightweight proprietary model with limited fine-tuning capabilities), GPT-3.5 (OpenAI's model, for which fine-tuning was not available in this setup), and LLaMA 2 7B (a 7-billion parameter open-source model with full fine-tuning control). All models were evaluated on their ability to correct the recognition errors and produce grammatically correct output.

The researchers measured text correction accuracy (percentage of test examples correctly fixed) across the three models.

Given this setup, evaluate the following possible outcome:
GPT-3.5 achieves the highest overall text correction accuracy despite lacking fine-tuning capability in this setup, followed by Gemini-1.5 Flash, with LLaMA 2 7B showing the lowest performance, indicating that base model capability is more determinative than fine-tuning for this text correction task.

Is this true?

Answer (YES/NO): NO